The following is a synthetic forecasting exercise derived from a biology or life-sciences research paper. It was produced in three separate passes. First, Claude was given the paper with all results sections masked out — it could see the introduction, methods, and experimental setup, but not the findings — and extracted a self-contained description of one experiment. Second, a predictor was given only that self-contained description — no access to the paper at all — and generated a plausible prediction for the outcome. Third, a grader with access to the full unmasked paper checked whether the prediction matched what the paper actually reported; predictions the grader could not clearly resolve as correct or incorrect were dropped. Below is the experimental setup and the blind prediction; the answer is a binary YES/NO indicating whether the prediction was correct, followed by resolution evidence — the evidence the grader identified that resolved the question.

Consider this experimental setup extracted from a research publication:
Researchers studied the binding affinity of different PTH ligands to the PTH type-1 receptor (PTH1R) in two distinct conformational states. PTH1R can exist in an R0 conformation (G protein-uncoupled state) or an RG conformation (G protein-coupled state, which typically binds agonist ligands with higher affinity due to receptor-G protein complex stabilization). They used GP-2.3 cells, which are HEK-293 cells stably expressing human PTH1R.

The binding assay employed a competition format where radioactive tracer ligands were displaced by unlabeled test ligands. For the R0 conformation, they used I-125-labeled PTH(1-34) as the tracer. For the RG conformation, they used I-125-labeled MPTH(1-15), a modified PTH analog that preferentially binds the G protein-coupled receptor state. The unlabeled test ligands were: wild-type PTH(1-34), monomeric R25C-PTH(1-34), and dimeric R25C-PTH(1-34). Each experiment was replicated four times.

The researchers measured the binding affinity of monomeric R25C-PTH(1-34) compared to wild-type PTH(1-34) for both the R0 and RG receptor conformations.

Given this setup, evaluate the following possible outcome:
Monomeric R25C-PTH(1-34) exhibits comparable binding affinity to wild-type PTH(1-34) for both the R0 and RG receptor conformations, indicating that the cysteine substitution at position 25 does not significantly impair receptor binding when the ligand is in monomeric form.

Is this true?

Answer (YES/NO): YES